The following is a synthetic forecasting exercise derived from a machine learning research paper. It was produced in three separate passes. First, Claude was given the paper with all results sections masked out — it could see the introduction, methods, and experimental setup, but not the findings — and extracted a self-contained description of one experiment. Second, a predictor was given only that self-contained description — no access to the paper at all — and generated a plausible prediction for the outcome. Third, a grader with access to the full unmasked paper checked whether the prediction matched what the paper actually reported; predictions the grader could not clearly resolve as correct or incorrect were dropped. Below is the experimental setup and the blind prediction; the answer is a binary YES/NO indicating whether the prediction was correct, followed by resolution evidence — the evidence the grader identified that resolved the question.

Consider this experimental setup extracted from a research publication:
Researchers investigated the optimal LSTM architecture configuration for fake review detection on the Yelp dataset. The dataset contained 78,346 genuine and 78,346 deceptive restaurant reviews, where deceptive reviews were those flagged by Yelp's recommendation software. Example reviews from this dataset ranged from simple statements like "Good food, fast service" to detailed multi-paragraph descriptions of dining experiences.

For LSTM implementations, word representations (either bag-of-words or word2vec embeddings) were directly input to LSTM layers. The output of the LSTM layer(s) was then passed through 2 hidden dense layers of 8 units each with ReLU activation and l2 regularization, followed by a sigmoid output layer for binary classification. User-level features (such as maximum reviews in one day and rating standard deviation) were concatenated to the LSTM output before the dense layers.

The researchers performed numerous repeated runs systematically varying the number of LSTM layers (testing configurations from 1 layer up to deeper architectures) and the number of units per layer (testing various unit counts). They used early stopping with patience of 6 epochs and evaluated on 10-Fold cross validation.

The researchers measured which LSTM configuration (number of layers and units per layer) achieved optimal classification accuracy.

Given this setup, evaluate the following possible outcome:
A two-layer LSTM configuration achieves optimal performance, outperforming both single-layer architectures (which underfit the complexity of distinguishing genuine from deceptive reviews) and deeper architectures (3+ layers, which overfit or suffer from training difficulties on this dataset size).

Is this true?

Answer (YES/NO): NO